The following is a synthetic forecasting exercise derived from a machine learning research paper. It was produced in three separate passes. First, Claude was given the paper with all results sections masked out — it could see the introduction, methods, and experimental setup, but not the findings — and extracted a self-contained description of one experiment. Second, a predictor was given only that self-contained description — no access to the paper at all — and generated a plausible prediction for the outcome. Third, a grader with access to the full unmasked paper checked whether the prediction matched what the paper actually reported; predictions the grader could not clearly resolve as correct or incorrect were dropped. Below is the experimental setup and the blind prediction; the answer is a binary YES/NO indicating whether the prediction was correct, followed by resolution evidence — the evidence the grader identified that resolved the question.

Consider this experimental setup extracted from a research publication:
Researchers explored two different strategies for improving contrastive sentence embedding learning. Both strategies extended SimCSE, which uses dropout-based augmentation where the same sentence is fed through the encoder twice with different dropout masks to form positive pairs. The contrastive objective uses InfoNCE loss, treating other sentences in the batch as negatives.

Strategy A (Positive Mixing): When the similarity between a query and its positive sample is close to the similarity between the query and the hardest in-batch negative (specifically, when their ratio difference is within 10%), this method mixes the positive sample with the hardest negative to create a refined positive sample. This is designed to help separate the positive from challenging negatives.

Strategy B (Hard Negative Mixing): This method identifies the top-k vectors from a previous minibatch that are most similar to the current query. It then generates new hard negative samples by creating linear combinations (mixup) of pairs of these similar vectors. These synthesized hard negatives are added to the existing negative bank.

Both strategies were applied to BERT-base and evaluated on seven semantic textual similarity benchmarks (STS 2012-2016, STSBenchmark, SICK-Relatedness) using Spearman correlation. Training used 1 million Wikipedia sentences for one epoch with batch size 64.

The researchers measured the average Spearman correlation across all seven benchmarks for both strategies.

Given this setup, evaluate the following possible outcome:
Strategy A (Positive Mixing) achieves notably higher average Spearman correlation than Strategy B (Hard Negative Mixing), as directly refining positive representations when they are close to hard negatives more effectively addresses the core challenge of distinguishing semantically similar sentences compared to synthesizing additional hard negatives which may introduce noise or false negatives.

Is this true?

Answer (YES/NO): NO